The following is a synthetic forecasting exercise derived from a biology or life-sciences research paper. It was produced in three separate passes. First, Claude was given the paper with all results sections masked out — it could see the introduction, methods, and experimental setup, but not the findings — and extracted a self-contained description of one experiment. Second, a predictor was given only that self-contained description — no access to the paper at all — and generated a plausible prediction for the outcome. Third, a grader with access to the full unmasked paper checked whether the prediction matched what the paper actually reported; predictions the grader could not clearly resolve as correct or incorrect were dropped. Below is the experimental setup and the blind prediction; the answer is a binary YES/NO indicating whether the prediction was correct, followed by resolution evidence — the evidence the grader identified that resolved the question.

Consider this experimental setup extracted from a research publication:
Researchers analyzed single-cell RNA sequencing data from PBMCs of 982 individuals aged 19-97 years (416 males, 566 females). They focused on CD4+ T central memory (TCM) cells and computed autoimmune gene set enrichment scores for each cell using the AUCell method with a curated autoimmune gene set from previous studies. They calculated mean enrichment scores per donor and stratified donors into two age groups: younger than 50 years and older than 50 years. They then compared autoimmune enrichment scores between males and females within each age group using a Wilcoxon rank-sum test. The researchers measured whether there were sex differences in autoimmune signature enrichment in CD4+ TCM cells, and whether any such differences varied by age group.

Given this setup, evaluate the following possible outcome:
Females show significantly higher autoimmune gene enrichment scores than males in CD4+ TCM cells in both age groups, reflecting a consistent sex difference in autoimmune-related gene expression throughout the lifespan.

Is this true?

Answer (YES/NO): NO